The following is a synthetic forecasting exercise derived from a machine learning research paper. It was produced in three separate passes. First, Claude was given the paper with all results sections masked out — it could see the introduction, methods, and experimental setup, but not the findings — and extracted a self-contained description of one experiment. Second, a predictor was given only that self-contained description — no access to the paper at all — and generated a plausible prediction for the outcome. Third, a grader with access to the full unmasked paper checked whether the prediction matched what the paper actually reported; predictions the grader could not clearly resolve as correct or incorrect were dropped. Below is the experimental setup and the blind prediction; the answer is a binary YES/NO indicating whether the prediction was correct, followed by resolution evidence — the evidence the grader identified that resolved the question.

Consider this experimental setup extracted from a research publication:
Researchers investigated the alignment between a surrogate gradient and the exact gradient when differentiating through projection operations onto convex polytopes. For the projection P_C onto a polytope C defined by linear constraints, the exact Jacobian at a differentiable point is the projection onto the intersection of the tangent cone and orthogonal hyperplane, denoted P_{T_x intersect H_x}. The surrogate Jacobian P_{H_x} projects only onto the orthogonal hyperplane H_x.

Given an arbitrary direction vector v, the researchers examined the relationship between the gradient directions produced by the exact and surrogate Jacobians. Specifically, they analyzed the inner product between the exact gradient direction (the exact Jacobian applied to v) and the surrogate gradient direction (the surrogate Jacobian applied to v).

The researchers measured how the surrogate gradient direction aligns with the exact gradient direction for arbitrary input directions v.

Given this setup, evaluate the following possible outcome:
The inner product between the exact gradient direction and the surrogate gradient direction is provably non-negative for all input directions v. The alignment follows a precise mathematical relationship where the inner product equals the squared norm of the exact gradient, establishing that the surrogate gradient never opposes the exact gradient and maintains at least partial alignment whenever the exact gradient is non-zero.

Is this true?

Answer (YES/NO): YES